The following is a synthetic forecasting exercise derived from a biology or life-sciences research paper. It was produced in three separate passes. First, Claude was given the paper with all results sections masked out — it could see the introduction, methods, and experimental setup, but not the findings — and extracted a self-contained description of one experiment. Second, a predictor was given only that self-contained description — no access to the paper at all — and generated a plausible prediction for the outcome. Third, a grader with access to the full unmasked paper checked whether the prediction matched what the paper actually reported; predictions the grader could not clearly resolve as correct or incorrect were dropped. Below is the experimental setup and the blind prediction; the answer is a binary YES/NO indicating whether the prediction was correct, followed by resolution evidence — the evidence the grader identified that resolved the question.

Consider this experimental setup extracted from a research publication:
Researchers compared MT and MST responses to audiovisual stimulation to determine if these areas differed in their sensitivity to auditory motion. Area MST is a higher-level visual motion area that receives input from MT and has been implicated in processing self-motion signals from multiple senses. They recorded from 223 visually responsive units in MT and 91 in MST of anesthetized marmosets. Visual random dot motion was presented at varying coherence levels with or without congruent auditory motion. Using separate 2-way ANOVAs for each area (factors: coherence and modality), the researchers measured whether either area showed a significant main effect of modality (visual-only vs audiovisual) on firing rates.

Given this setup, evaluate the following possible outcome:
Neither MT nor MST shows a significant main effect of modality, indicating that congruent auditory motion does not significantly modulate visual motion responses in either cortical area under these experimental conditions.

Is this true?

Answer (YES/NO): YES